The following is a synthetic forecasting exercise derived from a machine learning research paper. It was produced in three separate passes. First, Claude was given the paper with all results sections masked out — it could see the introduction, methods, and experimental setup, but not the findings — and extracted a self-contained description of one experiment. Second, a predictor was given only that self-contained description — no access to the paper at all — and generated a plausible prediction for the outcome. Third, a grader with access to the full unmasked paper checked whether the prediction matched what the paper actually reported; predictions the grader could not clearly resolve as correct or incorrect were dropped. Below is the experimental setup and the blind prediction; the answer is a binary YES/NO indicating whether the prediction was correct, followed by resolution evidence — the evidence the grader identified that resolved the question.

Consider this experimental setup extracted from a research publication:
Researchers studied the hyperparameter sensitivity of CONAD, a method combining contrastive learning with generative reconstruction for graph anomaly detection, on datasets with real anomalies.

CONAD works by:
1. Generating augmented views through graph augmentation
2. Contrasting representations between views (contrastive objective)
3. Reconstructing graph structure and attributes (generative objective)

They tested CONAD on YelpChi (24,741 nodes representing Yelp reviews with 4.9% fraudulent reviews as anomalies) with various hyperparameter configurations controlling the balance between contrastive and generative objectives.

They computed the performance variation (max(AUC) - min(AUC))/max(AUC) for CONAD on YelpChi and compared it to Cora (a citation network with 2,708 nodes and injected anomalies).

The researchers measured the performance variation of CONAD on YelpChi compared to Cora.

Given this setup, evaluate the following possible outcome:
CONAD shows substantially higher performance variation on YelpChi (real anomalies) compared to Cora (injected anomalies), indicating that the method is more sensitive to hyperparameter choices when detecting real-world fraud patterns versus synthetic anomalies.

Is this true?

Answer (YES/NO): YES